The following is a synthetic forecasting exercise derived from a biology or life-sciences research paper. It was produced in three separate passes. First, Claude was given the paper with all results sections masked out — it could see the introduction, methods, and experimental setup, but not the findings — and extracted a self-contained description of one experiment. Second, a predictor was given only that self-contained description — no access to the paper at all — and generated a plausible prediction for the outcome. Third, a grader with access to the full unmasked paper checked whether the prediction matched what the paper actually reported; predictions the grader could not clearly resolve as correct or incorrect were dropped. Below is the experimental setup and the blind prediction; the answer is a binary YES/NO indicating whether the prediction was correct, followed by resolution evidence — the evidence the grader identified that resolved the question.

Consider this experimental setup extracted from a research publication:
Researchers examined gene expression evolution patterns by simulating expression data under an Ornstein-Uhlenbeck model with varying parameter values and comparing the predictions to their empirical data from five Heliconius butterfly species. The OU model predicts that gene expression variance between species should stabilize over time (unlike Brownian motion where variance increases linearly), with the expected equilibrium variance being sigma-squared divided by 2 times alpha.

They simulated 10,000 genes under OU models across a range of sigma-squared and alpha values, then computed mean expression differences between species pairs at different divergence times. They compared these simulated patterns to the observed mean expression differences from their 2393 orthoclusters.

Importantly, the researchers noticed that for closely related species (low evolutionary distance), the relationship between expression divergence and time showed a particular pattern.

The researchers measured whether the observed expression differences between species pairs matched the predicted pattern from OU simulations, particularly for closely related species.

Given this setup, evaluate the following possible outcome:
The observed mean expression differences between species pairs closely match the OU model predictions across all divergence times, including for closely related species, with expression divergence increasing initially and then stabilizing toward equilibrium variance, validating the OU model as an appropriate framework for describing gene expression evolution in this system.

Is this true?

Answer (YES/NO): NO